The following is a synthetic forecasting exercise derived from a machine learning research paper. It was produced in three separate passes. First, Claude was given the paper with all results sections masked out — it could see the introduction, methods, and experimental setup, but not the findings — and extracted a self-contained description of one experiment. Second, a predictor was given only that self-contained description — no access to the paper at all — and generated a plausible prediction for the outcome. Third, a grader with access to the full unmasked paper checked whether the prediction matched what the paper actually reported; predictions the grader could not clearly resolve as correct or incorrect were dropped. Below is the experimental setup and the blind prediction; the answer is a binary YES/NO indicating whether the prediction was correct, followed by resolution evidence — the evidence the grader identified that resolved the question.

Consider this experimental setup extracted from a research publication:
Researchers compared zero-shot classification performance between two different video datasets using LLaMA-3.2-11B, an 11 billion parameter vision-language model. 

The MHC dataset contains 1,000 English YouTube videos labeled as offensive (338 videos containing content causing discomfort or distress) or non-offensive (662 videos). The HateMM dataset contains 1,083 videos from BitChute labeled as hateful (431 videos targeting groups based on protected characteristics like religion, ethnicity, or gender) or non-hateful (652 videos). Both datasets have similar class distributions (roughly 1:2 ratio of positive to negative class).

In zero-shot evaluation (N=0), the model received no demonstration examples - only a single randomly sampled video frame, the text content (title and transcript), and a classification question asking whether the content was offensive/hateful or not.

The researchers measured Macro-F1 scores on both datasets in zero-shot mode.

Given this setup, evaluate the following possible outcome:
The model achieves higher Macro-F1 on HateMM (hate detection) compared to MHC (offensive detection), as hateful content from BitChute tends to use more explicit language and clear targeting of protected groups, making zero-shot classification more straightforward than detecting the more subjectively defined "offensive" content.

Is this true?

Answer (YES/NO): YES